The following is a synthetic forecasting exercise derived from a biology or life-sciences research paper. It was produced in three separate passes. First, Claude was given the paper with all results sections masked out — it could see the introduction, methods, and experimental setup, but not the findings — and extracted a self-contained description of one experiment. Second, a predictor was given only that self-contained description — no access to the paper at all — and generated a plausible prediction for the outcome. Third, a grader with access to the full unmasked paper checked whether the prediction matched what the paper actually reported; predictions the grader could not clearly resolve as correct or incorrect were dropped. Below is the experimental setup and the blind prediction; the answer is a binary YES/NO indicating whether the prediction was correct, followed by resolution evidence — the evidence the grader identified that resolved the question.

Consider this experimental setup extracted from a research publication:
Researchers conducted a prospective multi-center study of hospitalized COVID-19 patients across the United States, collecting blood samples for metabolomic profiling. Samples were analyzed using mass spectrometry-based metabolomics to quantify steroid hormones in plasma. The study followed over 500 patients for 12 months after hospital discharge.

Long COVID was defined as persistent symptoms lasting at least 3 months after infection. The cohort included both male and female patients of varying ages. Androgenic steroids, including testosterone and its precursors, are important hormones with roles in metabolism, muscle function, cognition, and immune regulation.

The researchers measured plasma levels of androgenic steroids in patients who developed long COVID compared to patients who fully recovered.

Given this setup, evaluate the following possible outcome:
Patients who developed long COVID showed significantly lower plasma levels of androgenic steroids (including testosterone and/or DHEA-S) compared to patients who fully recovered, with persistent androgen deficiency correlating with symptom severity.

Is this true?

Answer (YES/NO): YES